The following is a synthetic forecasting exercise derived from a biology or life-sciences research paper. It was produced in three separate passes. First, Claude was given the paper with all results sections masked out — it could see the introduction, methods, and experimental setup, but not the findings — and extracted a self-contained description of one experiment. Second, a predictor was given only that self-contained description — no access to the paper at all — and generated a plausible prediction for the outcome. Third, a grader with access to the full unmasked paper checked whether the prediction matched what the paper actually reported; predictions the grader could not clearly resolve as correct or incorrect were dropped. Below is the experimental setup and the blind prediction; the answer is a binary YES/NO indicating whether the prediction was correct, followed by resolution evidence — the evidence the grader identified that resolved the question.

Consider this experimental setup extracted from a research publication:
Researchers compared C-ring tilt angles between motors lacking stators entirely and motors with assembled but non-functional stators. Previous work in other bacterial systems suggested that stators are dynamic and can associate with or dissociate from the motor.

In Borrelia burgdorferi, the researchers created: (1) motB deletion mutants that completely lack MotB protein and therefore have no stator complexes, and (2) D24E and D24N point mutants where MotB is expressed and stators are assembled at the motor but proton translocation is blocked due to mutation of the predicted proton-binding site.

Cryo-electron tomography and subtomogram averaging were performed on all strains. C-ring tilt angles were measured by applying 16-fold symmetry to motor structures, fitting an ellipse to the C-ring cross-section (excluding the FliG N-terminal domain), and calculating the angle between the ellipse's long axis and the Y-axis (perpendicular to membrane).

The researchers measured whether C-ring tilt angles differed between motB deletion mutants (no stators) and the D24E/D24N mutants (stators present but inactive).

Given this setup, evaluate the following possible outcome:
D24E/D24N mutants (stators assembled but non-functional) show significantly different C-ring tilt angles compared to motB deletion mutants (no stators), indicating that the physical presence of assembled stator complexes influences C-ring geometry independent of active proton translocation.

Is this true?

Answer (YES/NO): NO